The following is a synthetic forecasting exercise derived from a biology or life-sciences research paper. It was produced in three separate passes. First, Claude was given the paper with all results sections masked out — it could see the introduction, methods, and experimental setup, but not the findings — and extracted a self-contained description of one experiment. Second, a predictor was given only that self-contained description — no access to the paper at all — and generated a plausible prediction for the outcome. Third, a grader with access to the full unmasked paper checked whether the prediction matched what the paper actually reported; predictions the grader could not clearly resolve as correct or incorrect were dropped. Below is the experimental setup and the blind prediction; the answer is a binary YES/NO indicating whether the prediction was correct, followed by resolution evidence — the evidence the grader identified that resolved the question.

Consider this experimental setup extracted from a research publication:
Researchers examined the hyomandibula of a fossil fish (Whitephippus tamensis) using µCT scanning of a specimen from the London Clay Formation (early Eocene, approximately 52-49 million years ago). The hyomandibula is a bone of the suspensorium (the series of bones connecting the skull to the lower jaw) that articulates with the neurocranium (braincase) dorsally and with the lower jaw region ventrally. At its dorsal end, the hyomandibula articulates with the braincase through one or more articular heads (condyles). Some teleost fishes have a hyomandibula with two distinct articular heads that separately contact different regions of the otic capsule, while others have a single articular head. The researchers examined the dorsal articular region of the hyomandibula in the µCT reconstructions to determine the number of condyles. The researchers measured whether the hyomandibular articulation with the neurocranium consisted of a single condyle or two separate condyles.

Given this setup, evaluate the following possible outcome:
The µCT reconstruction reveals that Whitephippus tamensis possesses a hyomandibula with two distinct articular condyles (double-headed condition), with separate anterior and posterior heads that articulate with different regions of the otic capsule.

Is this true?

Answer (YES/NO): NO